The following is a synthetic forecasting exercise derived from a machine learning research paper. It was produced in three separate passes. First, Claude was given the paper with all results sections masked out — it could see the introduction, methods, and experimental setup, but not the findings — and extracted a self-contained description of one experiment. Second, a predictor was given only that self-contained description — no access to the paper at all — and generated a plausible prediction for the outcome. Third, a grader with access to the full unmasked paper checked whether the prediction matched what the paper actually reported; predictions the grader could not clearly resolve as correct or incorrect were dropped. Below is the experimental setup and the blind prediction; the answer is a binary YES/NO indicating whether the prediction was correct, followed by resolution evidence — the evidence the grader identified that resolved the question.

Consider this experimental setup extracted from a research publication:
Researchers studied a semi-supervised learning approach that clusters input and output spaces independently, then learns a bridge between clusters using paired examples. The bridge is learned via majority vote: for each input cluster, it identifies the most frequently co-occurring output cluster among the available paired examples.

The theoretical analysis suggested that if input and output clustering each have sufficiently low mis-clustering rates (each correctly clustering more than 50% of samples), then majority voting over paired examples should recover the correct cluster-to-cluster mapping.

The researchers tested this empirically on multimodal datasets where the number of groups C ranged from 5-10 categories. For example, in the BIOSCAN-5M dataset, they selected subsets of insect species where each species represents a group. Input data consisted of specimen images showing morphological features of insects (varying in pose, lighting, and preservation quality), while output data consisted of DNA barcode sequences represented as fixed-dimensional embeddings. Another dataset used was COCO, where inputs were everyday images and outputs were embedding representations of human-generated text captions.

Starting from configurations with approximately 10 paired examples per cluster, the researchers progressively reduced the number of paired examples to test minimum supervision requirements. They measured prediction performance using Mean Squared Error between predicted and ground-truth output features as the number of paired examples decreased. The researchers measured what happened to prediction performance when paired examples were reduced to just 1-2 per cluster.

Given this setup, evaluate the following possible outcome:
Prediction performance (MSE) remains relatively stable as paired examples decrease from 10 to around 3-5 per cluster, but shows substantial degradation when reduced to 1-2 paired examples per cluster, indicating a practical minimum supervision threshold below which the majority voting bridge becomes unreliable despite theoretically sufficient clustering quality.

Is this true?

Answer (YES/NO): NO